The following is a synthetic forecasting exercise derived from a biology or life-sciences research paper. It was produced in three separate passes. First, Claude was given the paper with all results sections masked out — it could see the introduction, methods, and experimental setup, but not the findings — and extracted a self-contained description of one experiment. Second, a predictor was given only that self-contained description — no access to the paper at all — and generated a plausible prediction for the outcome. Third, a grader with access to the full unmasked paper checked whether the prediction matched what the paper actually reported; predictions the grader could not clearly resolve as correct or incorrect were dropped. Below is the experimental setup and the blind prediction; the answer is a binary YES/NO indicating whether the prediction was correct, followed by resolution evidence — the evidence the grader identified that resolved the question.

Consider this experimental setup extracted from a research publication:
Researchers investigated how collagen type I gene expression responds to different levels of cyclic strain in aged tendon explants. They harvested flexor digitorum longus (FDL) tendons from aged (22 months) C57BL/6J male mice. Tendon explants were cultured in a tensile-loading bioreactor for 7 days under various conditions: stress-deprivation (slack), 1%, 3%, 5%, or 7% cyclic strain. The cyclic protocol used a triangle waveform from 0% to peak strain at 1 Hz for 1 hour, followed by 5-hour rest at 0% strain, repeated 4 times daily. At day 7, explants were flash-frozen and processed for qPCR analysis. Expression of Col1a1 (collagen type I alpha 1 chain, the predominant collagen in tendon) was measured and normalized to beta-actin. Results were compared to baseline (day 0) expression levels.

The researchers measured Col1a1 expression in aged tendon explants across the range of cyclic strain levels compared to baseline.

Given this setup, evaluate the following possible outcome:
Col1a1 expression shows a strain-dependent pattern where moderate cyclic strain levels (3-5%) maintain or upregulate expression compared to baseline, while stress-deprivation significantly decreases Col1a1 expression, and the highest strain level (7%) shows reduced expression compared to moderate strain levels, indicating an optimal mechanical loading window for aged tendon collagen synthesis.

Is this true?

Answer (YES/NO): NO